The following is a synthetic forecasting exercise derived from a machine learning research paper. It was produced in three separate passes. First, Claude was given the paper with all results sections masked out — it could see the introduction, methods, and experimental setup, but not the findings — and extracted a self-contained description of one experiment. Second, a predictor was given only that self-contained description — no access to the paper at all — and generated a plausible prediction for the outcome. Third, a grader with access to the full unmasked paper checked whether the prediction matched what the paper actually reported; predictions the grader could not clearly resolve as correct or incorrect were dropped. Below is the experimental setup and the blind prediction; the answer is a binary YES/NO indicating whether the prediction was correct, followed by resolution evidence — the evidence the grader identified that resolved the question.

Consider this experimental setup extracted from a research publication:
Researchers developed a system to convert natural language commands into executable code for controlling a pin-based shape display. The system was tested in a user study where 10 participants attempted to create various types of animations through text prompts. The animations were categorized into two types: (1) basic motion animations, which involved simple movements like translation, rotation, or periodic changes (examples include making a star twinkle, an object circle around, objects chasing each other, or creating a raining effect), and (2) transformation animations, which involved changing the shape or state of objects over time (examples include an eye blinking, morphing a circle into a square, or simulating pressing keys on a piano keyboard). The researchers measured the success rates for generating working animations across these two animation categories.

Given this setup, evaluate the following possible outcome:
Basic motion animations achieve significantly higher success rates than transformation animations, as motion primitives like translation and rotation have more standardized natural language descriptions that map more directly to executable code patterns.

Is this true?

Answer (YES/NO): YES